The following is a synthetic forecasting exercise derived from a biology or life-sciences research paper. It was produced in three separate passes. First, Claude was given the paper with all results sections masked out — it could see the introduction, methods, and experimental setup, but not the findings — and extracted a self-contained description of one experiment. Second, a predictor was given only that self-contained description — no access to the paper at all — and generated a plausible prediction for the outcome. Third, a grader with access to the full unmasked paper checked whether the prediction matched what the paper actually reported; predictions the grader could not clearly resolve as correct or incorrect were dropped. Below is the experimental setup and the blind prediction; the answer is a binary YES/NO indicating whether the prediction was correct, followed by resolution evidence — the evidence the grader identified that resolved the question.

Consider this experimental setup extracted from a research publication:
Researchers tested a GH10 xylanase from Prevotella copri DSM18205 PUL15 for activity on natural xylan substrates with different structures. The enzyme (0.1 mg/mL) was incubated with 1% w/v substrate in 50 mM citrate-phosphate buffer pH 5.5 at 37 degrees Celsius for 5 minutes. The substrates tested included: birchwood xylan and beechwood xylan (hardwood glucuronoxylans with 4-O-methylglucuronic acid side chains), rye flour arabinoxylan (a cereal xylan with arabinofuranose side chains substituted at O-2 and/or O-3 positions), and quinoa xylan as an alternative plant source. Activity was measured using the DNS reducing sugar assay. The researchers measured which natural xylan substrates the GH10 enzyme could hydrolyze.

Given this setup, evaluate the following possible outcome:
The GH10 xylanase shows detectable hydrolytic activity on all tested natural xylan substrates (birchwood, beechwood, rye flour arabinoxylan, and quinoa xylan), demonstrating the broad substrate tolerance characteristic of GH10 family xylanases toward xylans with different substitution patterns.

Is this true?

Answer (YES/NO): YES